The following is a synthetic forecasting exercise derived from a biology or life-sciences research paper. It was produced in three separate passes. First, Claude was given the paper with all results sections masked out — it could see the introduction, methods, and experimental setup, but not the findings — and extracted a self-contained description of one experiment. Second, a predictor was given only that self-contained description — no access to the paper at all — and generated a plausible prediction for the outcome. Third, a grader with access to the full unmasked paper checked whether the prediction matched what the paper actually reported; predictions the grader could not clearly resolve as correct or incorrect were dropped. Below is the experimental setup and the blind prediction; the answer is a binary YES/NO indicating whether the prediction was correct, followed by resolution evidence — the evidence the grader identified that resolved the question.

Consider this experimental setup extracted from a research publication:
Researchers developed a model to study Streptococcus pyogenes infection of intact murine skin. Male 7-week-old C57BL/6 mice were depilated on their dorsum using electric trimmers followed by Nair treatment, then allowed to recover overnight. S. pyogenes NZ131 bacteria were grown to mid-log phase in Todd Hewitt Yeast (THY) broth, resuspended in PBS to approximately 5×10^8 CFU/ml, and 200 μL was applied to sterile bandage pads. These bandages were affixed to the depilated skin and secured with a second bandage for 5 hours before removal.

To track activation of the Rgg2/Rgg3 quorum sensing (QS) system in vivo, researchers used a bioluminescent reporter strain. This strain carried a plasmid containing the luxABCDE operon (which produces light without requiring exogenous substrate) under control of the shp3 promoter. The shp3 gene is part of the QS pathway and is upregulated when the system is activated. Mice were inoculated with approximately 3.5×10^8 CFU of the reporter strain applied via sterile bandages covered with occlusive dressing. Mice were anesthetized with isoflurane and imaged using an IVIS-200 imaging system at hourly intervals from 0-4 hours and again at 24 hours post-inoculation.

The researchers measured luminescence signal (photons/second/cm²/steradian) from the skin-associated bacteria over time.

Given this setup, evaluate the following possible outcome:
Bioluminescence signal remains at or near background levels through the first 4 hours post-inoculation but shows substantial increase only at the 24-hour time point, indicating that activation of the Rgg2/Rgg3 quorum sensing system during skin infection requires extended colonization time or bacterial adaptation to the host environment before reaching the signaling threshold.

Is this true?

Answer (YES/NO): NO